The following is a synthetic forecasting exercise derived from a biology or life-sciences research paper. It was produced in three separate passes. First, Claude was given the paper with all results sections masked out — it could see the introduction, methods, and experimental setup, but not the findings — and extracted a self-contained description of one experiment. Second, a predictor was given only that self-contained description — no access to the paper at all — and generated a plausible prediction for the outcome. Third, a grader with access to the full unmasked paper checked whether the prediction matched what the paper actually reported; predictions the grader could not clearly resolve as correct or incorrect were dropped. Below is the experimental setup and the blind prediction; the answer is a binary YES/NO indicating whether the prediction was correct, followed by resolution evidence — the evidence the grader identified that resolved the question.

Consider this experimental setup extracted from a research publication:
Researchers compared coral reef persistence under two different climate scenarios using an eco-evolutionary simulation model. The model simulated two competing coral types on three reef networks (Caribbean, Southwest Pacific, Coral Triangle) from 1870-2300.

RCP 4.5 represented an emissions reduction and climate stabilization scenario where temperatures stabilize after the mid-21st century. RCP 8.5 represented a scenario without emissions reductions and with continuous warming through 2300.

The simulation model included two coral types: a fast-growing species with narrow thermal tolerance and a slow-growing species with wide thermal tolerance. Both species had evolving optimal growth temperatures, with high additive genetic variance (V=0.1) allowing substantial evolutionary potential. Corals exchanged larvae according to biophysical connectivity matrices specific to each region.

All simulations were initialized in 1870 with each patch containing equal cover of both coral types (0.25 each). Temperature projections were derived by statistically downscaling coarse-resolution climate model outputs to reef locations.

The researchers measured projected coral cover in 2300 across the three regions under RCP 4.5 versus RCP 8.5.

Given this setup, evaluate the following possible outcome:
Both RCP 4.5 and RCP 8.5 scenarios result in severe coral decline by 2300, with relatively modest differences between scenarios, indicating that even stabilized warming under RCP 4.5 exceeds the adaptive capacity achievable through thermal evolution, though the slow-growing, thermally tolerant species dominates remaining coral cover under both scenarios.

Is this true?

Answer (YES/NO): NO